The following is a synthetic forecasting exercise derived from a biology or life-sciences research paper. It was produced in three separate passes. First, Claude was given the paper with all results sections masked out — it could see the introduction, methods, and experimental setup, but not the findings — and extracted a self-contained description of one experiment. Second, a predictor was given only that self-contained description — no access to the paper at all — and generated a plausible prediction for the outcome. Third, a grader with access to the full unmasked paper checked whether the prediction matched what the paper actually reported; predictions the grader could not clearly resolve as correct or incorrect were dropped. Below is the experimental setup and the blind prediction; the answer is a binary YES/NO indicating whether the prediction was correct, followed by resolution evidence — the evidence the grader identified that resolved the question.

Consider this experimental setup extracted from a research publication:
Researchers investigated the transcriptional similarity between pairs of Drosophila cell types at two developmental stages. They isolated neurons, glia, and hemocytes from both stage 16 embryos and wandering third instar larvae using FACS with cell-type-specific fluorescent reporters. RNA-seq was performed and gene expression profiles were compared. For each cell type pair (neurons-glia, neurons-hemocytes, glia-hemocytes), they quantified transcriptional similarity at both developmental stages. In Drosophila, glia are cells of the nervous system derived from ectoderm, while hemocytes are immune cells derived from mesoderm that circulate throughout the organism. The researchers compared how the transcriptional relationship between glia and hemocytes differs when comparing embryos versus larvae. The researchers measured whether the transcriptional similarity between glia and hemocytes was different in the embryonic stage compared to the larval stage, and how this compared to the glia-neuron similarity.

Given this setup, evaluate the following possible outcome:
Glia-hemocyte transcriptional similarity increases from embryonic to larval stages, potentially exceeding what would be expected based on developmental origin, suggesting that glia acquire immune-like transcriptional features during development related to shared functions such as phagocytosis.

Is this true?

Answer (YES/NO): YES